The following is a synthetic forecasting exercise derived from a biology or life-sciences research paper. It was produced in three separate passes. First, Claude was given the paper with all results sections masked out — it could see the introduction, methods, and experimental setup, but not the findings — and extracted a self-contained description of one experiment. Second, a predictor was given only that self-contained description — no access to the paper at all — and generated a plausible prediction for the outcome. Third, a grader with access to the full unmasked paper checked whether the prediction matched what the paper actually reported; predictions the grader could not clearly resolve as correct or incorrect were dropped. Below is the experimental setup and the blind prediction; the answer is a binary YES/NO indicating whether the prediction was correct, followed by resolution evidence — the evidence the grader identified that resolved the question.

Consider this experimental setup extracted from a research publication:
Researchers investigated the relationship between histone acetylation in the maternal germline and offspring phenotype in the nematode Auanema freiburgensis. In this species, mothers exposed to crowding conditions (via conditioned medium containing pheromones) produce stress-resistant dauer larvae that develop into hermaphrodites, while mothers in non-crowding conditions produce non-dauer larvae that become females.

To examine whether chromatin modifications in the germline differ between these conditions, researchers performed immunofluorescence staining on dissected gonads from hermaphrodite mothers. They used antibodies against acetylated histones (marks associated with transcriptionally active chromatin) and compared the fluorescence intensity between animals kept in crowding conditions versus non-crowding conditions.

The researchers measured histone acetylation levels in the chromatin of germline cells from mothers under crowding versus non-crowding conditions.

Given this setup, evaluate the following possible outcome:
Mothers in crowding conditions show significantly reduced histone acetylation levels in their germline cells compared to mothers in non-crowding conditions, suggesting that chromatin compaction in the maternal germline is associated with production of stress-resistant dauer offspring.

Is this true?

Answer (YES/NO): NO